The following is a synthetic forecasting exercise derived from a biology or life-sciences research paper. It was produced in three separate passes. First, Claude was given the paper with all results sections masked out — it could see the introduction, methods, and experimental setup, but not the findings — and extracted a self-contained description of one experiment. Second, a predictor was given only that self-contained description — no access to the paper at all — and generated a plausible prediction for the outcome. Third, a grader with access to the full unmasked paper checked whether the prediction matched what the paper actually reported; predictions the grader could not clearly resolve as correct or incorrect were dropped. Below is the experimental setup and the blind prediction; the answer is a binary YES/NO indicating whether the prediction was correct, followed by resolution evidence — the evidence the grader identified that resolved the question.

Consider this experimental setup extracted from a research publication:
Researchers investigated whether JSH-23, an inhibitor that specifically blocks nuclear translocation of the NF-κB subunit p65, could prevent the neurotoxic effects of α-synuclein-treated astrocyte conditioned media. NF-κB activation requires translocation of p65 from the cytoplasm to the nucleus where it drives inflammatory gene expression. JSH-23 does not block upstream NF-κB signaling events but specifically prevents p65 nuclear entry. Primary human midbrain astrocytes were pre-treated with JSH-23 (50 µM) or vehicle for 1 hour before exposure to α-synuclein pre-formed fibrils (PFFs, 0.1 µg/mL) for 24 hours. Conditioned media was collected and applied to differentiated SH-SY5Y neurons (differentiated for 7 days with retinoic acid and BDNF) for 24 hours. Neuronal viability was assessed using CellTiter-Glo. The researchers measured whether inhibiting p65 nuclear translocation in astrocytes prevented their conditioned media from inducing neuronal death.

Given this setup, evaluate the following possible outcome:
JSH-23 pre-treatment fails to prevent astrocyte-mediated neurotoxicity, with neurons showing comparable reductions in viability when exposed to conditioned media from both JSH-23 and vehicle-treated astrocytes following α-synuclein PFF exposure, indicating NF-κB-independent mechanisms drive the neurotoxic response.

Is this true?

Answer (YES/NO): NO